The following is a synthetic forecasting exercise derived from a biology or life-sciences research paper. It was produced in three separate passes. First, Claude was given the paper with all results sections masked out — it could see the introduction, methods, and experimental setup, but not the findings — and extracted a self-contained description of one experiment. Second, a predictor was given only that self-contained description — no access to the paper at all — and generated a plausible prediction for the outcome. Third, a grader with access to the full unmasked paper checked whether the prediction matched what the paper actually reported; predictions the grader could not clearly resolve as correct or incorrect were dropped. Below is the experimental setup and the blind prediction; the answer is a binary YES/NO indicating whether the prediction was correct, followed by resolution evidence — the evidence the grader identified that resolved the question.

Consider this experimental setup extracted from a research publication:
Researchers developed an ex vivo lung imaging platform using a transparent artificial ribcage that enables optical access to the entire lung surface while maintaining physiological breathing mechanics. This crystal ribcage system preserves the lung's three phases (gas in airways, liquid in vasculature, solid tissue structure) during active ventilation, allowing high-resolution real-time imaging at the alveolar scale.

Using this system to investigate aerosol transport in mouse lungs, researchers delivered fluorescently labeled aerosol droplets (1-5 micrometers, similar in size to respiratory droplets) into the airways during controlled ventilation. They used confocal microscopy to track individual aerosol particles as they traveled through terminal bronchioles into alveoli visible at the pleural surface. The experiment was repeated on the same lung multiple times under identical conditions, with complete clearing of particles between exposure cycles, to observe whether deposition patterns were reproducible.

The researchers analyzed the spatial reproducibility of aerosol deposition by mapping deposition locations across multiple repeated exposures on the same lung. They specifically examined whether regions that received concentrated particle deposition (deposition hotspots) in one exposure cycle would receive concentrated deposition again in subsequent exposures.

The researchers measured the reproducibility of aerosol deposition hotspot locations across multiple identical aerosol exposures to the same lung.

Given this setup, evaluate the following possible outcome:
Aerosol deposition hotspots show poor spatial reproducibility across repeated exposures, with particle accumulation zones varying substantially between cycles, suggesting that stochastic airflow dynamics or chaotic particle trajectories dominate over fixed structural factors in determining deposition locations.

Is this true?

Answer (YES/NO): NO